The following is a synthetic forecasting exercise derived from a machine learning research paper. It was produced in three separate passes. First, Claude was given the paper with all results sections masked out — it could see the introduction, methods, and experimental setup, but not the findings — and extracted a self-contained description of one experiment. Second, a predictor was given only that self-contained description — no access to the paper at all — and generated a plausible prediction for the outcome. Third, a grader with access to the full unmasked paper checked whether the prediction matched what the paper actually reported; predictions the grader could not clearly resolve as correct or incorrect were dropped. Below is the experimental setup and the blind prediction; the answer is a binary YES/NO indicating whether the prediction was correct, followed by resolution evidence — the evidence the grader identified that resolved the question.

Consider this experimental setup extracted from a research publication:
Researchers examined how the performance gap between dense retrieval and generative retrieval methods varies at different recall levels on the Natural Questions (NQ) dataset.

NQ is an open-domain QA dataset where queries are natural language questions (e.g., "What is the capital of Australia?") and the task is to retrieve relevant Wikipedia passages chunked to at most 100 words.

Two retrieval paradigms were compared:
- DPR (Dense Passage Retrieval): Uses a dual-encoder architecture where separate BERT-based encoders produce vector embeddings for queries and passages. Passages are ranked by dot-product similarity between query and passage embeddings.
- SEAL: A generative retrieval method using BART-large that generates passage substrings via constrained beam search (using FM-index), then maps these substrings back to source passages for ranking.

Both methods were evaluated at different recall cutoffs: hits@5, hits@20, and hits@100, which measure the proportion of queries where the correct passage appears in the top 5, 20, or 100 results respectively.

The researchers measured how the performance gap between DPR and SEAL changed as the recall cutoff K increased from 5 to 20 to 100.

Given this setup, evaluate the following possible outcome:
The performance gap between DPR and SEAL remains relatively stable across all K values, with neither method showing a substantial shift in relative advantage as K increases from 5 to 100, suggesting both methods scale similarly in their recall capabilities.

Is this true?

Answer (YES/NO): NO